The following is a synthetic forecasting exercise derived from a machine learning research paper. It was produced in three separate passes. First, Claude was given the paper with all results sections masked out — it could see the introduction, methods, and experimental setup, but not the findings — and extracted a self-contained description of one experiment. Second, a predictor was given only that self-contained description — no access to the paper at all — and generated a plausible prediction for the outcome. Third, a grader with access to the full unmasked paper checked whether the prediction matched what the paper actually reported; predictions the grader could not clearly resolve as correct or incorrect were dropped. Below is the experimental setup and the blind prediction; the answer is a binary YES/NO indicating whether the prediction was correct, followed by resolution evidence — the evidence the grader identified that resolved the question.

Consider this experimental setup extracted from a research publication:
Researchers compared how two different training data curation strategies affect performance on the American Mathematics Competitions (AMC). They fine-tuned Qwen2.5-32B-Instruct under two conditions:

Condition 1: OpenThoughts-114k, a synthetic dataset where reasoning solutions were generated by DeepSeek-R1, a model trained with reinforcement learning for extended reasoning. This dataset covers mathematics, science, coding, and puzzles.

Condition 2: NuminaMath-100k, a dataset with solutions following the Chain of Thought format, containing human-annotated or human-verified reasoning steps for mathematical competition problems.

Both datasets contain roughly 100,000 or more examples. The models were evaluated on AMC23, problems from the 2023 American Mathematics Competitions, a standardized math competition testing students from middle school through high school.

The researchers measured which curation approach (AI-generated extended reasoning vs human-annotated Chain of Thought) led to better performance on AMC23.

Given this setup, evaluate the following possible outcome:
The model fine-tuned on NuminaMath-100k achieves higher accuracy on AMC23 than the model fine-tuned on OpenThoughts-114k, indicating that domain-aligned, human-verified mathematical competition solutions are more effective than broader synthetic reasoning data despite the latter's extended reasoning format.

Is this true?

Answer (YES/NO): NO